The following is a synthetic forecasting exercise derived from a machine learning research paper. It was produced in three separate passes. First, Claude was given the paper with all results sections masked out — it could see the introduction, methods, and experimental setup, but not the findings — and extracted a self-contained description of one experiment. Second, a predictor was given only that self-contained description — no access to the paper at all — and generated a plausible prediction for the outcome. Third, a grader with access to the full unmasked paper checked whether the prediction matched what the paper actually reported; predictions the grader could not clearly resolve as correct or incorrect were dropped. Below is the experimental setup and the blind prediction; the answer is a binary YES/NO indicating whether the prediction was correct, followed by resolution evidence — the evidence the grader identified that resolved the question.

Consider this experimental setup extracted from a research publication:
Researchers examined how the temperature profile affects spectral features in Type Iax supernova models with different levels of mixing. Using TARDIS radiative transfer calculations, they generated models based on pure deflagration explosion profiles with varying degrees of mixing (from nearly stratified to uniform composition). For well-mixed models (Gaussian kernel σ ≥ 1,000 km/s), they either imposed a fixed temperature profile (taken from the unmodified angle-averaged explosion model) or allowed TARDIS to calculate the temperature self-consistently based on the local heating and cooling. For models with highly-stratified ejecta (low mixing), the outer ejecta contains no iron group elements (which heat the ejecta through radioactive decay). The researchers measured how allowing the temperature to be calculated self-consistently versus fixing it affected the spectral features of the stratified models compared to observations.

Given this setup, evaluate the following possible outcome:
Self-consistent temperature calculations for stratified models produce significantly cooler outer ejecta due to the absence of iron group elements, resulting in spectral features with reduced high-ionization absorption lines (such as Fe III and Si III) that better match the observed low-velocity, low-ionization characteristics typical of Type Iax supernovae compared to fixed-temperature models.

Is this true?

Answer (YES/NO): NO